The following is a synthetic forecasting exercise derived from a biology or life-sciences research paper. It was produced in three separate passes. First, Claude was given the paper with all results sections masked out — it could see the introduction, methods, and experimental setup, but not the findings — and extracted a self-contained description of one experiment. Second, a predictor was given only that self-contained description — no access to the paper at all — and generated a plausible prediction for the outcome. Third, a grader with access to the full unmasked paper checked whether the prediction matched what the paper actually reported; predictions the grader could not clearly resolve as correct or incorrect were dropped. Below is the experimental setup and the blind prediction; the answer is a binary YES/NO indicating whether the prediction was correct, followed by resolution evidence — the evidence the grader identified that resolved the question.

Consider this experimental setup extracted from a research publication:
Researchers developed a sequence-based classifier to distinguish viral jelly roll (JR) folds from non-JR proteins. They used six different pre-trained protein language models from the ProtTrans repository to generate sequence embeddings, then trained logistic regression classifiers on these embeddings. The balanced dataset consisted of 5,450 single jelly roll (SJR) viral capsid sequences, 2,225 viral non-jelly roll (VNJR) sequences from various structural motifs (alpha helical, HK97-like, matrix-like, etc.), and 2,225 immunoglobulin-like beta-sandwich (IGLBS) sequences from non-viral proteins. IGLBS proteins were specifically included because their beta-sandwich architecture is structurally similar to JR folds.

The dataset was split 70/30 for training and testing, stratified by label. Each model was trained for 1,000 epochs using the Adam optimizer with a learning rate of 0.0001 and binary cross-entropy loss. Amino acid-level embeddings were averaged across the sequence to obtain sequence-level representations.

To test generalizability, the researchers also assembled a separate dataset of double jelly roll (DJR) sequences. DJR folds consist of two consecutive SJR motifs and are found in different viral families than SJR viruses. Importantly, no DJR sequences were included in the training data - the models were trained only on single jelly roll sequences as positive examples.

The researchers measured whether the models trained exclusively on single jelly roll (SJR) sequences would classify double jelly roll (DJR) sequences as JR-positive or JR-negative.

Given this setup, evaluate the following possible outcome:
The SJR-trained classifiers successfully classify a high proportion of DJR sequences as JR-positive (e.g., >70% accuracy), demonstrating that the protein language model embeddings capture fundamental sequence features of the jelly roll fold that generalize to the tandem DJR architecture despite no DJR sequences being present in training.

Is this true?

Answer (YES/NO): NO